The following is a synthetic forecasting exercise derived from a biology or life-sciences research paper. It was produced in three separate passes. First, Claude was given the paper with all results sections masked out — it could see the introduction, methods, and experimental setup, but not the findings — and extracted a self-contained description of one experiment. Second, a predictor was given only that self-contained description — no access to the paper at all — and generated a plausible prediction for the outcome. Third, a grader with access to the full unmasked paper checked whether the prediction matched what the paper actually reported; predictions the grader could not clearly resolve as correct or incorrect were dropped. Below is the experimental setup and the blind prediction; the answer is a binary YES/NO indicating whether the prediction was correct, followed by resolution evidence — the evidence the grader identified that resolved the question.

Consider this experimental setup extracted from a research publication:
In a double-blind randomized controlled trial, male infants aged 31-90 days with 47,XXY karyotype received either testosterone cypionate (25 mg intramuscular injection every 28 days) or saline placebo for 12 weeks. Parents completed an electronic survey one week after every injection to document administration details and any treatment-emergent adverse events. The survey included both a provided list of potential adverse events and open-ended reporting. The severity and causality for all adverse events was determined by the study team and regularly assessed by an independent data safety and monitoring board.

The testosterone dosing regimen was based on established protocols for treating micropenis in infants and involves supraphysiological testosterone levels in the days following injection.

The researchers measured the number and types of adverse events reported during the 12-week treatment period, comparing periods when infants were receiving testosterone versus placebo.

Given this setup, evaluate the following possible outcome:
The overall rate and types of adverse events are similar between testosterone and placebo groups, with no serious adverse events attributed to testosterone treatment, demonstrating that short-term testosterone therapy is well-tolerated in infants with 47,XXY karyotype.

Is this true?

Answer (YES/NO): NO